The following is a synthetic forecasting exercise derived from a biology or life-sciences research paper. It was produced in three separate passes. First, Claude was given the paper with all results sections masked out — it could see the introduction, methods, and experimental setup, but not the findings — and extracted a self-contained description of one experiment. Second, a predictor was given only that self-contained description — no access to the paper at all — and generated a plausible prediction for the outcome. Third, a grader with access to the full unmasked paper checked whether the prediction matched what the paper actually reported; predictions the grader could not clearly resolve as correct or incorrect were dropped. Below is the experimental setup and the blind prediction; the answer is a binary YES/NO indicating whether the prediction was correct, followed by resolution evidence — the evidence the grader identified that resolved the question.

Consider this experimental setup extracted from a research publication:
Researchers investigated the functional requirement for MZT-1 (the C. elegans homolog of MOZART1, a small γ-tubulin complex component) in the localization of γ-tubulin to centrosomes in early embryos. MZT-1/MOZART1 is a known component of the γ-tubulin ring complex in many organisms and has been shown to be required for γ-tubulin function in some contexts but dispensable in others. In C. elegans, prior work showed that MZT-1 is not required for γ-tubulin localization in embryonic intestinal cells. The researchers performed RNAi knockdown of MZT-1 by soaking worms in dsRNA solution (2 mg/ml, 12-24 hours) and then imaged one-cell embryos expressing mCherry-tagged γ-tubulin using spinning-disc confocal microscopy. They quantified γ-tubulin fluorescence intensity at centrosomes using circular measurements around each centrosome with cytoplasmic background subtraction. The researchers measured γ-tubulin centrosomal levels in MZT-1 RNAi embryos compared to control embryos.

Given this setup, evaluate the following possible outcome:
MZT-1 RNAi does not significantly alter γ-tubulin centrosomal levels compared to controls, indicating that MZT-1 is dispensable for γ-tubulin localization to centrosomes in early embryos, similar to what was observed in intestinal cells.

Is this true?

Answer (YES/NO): NO